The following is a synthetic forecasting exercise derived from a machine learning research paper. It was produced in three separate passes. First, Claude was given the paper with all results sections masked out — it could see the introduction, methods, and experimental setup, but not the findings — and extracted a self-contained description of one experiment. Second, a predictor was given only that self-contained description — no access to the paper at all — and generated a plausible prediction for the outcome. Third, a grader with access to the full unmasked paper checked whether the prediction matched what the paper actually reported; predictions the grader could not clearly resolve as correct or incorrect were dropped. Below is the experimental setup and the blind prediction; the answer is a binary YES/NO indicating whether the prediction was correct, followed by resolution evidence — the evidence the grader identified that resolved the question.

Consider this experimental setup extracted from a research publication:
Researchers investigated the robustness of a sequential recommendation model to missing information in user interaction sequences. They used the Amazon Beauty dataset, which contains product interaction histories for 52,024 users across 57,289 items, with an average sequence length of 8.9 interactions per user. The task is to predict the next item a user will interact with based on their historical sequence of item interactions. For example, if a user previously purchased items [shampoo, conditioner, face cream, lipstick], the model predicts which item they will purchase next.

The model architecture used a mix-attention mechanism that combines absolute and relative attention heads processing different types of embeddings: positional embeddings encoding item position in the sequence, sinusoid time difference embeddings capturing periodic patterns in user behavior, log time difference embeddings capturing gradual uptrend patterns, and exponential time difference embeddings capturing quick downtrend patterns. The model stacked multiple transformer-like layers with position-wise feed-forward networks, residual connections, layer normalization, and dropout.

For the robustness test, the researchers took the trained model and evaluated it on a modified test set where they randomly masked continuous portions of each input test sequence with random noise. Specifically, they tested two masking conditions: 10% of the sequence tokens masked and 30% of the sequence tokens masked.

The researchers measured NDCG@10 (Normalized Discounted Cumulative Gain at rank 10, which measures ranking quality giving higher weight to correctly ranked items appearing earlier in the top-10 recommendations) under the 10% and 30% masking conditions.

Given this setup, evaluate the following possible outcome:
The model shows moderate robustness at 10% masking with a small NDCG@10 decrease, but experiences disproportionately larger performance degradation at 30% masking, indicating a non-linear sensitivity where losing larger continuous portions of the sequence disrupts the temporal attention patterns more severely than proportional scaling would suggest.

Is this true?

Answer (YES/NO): NO